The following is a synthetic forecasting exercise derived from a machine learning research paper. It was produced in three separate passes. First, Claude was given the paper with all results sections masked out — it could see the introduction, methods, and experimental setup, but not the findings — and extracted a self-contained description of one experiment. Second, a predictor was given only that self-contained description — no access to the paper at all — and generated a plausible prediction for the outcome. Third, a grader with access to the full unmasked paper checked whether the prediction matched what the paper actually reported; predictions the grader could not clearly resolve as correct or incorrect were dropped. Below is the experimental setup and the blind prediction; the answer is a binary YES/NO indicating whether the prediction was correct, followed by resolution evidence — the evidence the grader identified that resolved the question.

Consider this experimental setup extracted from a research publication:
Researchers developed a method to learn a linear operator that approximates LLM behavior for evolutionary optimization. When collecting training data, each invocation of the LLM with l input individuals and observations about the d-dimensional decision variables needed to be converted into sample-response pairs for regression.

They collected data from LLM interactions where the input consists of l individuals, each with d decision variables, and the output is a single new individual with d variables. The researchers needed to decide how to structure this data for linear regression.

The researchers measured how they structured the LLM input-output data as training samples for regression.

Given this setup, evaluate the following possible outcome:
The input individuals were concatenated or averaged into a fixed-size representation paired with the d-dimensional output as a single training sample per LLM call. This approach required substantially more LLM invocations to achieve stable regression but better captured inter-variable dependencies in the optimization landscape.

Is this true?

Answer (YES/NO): NO